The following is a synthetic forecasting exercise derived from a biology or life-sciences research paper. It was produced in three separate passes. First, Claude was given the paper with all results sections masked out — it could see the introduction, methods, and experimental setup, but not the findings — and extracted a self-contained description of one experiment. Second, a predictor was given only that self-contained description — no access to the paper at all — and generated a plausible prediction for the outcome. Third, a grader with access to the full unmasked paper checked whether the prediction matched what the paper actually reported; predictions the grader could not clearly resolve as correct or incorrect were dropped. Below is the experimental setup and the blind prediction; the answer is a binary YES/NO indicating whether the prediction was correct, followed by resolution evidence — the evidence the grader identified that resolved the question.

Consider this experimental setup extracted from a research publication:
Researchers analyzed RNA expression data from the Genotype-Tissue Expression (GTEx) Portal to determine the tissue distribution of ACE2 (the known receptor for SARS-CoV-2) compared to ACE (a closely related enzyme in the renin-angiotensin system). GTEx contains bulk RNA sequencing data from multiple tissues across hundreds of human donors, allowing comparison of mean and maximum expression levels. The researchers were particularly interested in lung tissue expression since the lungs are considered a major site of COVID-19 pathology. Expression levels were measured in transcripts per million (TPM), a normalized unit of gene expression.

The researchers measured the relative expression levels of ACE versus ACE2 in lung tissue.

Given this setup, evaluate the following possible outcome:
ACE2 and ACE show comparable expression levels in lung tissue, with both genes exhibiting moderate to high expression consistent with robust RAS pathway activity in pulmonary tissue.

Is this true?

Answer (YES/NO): NO